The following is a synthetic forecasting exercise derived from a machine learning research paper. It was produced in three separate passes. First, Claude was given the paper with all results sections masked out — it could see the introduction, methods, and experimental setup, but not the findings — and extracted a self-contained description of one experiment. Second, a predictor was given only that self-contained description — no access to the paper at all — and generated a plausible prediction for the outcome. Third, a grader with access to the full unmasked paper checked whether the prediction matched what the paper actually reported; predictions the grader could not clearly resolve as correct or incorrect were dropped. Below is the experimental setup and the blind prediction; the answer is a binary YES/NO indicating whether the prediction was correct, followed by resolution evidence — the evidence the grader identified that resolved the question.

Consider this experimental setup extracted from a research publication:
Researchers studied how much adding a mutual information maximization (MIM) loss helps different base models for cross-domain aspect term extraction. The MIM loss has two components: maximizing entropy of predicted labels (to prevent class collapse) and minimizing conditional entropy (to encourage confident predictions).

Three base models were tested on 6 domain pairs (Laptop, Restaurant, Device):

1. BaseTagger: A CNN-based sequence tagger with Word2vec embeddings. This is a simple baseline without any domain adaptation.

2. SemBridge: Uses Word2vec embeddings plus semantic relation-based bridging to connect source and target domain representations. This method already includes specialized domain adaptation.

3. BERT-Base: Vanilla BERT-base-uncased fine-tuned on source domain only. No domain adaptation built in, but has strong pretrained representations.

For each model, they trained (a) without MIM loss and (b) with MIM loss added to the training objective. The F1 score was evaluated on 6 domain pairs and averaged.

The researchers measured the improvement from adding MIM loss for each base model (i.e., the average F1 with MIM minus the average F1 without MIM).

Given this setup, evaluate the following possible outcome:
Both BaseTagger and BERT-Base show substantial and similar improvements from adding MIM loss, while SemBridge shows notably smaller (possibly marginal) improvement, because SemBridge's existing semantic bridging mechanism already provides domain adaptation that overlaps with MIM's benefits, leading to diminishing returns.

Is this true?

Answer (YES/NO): NO